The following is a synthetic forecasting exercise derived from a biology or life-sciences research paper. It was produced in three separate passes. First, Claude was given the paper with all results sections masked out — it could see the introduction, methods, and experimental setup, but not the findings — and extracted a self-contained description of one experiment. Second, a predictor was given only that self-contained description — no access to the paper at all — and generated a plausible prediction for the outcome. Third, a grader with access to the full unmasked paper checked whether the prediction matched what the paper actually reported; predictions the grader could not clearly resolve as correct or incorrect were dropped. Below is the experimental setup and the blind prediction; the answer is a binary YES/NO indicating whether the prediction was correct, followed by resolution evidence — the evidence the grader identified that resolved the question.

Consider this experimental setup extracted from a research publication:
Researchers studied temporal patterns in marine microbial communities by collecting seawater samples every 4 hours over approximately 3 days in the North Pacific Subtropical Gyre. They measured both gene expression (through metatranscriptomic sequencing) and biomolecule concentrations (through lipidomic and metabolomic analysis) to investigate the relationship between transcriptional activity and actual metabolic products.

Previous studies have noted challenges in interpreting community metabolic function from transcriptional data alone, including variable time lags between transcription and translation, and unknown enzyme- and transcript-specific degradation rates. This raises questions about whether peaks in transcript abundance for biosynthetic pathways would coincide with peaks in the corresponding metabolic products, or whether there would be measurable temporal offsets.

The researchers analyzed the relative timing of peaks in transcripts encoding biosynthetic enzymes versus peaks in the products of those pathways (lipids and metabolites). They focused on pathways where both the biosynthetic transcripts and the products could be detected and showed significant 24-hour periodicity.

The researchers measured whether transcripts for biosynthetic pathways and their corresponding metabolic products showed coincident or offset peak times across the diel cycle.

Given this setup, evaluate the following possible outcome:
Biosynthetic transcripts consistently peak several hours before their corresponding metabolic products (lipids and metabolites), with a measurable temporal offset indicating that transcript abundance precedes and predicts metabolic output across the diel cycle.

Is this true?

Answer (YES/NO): YES